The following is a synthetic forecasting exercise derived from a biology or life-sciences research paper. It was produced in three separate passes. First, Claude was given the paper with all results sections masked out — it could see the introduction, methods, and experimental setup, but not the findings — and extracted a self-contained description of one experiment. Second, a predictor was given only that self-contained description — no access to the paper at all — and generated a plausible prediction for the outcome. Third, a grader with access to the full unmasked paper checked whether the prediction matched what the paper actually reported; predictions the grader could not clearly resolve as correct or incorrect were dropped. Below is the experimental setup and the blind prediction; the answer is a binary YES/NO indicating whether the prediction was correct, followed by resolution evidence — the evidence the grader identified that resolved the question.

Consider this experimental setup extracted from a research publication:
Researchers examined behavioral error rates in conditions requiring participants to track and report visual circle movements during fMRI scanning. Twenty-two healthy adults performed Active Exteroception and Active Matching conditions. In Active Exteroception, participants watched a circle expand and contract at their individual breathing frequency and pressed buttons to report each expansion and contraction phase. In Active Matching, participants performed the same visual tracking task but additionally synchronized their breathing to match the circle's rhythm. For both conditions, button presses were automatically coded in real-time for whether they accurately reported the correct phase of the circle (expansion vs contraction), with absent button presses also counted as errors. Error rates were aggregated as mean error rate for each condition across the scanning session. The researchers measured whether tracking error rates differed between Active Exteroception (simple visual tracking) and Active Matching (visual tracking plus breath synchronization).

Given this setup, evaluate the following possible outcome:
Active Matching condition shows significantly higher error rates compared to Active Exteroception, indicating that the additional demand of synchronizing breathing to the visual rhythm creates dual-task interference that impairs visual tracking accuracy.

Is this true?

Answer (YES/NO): NO